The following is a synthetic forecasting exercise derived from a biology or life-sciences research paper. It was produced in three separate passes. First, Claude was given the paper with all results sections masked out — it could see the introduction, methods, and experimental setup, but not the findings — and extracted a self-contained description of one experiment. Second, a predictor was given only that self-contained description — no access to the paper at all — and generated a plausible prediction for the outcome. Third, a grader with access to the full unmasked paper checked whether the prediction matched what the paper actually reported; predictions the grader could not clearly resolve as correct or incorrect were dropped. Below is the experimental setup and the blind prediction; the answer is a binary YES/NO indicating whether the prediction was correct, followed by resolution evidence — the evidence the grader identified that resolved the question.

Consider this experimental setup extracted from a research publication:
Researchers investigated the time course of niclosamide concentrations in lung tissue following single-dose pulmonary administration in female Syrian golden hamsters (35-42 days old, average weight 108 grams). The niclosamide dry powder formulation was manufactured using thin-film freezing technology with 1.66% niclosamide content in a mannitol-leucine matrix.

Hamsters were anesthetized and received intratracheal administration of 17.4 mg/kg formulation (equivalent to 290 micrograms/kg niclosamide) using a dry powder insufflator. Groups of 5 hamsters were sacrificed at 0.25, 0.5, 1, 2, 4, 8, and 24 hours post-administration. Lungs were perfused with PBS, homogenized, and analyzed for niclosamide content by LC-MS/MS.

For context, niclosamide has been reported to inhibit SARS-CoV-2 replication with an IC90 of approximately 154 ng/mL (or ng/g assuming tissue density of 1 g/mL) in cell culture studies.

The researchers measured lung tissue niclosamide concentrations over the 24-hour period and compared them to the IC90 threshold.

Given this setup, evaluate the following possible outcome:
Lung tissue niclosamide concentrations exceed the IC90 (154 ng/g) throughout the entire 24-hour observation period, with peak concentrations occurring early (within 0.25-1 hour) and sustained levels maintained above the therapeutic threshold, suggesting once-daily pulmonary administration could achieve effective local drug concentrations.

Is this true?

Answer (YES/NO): YES